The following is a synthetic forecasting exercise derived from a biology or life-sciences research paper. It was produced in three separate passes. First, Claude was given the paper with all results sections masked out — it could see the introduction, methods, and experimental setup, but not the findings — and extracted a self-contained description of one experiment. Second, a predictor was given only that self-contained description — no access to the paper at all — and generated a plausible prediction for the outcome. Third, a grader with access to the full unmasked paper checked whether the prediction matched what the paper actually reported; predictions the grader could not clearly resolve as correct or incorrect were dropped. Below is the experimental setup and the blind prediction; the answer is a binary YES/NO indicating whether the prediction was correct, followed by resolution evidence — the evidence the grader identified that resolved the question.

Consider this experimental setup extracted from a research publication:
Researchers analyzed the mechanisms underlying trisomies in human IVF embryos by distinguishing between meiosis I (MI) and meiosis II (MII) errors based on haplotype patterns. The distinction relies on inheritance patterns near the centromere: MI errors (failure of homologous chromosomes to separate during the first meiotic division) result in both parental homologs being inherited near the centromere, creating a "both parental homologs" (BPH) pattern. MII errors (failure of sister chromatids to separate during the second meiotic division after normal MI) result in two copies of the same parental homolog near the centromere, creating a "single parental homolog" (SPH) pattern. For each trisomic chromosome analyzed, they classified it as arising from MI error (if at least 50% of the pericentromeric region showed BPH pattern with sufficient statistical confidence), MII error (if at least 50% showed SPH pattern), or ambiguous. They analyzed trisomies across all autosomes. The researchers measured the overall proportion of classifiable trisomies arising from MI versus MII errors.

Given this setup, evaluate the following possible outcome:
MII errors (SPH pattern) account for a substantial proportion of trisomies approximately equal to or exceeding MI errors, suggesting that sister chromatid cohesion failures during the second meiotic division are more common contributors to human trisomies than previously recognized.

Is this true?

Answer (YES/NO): NO